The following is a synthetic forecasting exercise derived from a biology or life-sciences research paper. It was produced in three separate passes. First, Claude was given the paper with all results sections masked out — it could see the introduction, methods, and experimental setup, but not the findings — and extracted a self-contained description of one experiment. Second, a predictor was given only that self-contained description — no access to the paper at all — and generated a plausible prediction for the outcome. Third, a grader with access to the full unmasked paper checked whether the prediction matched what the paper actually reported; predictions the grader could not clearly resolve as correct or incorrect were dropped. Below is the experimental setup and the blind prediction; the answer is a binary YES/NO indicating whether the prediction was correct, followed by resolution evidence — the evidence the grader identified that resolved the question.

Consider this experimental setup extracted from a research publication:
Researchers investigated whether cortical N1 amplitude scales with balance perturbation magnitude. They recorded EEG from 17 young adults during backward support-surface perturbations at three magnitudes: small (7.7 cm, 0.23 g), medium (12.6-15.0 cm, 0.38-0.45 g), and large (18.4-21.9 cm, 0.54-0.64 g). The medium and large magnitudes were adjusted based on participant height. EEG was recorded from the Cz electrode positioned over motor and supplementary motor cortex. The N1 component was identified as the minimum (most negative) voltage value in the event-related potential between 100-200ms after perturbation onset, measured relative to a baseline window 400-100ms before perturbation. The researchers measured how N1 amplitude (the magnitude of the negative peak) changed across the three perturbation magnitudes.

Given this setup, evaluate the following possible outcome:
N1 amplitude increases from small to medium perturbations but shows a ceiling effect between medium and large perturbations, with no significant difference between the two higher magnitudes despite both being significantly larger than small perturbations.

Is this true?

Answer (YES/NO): NO